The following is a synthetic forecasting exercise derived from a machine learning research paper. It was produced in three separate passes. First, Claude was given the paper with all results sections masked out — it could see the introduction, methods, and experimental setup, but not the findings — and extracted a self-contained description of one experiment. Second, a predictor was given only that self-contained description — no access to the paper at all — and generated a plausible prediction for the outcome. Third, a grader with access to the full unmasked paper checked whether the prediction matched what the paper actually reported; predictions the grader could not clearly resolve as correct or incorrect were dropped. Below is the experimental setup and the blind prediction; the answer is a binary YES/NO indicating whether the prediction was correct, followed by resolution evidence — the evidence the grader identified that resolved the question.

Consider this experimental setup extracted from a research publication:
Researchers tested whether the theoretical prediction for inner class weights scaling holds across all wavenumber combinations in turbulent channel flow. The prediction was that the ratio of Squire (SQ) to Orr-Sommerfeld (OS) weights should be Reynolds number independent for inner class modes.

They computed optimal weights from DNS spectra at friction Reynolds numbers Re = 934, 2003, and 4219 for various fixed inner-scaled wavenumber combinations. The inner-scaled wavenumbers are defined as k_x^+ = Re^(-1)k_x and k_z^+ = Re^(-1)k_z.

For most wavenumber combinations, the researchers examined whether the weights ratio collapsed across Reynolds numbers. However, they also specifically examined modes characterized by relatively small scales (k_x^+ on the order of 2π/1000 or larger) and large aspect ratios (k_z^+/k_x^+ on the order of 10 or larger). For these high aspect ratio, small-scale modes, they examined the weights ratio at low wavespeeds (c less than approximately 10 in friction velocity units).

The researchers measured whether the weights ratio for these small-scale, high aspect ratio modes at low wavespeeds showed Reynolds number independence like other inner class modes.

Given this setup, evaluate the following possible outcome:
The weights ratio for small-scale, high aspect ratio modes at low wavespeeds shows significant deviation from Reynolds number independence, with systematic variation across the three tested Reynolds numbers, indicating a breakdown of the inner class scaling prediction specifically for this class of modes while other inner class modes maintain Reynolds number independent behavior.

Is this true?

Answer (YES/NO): YES